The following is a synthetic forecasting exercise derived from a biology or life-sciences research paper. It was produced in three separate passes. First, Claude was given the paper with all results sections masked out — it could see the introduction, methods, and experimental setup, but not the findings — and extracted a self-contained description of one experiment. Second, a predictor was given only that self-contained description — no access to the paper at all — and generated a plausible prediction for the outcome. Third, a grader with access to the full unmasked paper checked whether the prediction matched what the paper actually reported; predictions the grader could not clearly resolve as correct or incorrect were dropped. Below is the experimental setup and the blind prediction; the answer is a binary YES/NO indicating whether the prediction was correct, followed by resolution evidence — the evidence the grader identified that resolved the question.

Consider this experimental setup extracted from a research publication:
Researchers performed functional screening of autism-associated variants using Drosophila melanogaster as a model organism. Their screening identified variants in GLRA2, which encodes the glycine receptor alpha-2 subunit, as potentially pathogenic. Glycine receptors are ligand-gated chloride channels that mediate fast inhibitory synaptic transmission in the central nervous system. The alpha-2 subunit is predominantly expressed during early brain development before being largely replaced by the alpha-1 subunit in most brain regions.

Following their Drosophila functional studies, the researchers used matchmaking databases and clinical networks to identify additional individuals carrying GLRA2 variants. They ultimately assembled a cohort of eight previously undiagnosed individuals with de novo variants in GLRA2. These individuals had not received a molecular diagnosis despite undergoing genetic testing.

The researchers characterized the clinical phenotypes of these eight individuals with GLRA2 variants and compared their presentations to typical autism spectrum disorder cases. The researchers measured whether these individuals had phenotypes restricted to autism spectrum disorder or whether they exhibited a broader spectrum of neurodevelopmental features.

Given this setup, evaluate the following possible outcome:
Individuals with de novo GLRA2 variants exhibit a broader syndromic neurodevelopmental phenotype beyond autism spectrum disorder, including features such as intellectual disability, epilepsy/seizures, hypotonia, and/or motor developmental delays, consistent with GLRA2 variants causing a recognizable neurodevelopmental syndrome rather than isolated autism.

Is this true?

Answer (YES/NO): YES